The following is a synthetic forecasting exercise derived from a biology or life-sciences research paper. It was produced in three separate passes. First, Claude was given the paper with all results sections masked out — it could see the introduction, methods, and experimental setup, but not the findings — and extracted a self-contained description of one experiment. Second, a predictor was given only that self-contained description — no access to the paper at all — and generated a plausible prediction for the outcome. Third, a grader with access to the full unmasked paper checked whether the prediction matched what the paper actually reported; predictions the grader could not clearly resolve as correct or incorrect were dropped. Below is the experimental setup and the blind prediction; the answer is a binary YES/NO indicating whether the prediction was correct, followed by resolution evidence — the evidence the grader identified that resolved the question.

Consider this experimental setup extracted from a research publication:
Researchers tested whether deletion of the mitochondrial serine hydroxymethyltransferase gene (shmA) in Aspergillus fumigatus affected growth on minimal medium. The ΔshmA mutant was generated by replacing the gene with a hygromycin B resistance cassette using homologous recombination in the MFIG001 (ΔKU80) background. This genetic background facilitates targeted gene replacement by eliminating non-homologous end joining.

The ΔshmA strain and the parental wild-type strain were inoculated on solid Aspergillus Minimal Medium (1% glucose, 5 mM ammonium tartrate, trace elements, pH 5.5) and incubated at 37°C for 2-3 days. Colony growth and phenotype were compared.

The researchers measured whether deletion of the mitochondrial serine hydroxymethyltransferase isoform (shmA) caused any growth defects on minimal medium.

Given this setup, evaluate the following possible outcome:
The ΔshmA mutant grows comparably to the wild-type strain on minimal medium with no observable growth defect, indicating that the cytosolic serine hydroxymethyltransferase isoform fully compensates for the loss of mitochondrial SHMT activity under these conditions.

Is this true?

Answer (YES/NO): YES